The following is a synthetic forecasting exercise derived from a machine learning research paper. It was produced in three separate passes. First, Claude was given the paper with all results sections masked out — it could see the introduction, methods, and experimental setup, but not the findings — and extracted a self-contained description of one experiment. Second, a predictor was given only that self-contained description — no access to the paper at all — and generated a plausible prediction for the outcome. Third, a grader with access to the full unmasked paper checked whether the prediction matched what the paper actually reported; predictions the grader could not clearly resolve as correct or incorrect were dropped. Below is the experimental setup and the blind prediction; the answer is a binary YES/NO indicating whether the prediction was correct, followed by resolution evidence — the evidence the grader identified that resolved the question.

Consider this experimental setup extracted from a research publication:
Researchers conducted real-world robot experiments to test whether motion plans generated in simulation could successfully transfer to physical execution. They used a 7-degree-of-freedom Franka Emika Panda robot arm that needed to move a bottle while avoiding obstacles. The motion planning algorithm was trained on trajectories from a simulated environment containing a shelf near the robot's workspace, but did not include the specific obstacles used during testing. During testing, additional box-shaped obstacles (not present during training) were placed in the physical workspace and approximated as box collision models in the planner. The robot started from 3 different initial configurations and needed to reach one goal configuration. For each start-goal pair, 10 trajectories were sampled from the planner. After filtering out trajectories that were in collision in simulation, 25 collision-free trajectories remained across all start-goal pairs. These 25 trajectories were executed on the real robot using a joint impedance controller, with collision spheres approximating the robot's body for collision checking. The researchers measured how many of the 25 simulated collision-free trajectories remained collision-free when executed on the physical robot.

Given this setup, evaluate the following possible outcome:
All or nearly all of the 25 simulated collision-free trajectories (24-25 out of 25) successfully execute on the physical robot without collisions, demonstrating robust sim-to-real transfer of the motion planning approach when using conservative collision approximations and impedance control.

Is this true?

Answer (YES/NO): NO